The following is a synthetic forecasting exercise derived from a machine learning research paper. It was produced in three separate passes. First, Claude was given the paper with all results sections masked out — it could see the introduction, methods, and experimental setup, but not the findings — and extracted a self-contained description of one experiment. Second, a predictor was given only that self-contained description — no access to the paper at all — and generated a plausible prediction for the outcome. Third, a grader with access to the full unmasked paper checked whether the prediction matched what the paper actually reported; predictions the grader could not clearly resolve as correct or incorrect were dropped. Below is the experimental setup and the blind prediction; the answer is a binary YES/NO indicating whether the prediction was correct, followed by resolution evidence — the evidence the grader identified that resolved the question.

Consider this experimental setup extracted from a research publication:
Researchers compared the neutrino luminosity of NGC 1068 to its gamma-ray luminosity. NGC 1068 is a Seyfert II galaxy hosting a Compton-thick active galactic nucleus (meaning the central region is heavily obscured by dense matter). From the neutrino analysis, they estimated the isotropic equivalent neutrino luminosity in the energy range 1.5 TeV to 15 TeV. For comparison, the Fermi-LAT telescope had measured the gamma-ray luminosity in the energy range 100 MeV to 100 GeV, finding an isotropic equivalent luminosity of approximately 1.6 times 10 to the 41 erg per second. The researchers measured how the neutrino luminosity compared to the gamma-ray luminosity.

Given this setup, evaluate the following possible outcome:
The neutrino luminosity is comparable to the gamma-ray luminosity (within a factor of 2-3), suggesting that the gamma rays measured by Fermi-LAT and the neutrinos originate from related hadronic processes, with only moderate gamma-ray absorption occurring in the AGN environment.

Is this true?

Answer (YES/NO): NO